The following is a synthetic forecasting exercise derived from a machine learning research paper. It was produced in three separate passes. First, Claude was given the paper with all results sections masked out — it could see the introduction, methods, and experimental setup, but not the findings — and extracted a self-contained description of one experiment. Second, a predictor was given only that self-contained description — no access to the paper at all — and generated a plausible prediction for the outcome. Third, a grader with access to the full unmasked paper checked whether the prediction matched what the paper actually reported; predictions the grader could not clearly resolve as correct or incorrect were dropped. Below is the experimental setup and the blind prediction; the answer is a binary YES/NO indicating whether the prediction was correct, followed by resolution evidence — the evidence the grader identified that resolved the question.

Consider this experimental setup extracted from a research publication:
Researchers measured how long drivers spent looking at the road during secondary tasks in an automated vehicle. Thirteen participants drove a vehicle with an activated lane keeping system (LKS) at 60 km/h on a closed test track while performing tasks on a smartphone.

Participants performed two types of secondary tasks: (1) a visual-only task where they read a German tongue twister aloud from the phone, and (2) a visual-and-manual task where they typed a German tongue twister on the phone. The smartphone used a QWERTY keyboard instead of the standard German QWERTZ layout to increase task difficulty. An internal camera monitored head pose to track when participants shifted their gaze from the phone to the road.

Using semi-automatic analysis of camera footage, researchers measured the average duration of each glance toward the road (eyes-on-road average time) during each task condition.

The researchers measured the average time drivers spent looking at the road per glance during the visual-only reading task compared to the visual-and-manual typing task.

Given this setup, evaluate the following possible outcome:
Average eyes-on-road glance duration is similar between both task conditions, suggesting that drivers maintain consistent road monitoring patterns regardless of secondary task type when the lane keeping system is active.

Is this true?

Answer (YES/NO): NO